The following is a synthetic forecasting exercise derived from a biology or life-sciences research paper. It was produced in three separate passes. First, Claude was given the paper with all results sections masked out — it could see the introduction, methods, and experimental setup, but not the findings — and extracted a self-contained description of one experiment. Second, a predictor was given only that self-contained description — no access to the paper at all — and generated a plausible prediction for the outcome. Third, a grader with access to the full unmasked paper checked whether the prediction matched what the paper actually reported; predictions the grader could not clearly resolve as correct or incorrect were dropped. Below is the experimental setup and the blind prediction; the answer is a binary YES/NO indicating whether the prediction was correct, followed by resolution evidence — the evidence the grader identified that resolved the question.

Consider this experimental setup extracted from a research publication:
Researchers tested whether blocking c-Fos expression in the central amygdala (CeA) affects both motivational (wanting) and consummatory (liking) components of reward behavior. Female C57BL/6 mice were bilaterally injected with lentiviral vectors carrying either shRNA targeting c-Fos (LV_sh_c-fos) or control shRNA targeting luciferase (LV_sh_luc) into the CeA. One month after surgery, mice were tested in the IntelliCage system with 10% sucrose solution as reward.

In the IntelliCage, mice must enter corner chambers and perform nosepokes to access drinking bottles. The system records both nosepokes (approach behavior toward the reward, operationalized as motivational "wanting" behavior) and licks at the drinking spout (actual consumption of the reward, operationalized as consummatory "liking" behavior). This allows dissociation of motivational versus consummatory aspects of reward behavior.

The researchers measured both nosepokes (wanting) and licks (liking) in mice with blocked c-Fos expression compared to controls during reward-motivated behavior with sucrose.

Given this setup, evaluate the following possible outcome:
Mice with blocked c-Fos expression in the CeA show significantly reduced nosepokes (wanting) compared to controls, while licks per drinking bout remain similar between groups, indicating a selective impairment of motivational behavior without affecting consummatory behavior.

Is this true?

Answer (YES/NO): NO